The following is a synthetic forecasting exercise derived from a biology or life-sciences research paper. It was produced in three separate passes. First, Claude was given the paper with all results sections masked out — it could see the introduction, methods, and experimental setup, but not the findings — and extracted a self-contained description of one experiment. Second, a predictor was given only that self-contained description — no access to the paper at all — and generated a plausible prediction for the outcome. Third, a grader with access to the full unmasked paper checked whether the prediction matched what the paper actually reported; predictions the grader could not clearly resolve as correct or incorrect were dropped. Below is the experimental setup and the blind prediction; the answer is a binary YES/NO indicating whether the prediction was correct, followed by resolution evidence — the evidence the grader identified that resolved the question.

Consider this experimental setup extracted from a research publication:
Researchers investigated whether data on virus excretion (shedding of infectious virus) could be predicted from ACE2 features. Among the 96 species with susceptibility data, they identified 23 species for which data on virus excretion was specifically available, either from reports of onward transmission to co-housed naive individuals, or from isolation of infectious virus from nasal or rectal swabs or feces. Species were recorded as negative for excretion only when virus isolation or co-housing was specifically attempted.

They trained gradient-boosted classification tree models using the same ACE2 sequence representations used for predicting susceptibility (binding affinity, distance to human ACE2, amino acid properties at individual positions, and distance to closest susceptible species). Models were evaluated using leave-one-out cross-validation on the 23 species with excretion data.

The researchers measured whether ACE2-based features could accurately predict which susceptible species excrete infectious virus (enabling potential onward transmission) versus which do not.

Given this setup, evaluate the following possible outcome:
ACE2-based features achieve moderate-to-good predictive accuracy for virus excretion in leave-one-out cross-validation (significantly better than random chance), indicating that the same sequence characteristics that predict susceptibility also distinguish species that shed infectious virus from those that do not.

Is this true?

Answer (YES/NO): NO